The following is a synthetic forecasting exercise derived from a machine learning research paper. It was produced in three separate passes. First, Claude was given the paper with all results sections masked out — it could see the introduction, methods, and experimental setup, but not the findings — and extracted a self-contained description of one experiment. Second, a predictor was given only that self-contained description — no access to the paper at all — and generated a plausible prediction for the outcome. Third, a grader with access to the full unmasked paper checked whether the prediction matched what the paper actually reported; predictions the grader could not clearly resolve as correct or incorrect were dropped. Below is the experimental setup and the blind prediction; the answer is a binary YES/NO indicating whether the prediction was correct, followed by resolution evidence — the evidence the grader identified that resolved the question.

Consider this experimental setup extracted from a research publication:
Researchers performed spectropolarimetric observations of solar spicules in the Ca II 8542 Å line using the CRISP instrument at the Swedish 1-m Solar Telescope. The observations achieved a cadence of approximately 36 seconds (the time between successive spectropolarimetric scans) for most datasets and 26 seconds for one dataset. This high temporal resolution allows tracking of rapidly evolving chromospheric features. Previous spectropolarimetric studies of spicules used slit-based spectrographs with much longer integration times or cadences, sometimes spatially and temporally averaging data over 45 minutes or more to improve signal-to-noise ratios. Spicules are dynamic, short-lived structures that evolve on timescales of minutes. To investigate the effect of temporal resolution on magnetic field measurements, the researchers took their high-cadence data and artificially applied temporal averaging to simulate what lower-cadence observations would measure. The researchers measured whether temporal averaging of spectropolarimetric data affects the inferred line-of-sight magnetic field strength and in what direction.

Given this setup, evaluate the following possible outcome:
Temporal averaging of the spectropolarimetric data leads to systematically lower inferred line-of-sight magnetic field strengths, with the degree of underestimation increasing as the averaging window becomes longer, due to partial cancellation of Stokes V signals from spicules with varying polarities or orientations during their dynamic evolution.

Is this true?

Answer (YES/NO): NO